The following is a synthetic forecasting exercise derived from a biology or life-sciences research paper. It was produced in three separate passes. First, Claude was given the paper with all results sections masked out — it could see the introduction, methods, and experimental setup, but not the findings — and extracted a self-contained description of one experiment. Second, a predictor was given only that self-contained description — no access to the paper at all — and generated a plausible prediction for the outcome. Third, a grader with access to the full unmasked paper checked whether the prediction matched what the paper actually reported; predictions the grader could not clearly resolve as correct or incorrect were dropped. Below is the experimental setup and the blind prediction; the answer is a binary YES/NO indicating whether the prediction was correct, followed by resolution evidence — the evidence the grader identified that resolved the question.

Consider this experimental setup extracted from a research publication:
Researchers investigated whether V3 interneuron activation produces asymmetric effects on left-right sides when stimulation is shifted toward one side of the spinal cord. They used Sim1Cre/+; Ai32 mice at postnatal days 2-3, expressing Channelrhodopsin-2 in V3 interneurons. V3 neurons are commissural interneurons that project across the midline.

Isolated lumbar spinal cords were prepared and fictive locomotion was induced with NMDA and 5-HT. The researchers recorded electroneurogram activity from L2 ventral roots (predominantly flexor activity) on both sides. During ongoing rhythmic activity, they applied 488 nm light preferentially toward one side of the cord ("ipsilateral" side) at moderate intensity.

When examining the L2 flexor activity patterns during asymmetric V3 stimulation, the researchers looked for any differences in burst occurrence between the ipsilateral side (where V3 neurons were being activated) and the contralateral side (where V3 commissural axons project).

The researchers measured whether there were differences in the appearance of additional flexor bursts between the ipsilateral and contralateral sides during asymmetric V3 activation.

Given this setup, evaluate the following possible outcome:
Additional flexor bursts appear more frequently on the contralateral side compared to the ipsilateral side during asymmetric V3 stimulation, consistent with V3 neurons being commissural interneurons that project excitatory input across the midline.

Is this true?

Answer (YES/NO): NO